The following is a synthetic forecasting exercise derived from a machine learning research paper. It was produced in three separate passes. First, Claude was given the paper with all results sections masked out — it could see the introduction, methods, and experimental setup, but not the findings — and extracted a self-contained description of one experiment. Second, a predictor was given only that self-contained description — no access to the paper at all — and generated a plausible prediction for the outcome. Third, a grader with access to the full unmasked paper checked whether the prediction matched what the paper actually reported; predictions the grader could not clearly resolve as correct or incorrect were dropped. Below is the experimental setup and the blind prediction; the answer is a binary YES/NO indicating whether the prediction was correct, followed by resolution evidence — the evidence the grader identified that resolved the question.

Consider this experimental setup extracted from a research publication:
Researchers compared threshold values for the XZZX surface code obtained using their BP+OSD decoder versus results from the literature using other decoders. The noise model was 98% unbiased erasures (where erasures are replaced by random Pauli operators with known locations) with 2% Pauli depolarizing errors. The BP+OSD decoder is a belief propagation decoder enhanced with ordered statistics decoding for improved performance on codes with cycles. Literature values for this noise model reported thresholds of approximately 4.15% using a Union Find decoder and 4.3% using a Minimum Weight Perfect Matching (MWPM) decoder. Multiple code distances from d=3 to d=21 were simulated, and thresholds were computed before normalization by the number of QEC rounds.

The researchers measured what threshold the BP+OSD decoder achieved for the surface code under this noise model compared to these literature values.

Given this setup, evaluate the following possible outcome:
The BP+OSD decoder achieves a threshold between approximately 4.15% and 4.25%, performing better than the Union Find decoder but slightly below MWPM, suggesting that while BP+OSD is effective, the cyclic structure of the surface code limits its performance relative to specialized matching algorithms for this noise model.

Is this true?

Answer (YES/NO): NO